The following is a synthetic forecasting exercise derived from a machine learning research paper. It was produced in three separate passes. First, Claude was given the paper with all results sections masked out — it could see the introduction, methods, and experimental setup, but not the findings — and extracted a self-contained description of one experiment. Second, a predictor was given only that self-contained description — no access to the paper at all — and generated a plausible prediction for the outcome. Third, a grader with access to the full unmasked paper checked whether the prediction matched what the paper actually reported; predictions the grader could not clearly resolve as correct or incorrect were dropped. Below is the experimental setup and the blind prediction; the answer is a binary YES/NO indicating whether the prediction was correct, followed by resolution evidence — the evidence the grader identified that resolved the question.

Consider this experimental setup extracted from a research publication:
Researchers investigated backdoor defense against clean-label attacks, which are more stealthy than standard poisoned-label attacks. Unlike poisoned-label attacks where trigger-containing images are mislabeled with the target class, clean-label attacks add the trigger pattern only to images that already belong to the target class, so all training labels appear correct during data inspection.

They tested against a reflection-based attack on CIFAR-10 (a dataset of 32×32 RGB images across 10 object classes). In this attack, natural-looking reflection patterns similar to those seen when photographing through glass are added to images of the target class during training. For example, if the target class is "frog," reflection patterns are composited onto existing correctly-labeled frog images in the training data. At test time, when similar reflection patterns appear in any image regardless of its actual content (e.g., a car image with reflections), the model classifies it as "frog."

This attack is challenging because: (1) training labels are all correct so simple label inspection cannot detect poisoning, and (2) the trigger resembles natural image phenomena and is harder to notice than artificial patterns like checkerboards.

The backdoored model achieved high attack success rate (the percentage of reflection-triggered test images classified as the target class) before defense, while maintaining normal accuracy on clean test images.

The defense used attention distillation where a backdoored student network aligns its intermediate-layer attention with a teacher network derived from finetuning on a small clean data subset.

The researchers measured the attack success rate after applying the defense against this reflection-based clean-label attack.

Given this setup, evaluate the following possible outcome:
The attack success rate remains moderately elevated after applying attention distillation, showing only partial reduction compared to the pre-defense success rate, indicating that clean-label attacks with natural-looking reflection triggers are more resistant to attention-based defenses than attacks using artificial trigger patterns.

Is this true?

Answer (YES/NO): NO